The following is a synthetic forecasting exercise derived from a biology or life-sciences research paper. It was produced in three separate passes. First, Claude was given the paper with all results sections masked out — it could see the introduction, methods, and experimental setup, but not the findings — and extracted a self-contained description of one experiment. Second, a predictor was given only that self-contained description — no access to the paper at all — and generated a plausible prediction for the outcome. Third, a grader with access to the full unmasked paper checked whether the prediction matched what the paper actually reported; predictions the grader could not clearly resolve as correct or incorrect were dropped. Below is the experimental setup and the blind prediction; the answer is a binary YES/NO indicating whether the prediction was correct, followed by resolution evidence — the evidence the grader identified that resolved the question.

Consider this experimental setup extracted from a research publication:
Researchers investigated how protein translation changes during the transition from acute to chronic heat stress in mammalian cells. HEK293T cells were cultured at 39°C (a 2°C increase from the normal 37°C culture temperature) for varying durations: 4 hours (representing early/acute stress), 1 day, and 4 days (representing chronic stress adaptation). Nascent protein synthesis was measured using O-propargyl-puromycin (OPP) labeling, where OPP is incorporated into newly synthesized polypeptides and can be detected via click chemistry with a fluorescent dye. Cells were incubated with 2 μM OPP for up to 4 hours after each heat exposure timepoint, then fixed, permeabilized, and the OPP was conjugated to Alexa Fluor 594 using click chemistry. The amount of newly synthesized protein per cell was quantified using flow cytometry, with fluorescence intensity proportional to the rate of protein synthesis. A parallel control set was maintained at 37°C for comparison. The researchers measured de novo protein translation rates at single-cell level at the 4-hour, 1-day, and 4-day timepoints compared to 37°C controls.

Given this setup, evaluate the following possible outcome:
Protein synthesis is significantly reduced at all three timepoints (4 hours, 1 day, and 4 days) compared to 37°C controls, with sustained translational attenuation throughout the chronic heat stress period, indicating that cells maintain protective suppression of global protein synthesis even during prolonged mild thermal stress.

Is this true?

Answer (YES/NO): NO